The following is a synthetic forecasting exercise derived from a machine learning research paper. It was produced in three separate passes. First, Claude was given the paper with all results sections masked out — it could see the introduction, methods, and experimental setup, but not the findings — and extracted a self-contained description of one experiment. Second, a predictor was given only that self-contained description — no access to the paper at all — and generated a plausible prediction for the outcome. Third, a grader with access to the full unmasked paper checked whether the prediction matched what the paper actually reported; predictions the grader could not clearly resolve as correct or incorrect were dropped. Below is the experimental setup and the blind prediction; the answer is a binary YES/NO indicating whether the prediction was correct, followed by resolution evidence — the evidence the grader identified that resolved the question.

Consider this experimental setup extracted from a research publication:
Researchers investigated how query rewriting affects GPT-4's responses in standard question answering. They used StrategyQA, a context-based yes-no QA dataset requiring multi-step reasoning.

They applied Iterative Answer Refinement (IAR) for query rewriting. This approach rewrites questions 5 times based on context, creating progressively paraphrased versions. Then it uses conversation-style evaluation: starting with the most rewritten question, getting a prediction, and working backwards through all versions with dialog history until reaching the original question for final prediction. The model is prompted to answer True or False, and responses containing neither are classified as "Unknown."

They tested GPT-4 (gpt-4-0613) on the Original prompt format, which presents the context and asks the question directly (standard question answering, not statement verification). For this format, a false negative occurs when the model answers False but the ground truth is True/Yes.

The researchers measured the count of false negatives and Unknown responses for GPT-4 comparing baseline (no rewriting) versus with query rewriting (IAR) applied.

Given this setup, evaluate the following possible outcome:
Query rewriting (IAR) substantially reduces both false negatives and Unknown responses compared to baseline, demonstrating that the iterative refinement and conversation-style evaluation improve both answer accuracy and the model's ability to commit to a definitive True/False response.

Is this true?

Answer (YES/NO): NO